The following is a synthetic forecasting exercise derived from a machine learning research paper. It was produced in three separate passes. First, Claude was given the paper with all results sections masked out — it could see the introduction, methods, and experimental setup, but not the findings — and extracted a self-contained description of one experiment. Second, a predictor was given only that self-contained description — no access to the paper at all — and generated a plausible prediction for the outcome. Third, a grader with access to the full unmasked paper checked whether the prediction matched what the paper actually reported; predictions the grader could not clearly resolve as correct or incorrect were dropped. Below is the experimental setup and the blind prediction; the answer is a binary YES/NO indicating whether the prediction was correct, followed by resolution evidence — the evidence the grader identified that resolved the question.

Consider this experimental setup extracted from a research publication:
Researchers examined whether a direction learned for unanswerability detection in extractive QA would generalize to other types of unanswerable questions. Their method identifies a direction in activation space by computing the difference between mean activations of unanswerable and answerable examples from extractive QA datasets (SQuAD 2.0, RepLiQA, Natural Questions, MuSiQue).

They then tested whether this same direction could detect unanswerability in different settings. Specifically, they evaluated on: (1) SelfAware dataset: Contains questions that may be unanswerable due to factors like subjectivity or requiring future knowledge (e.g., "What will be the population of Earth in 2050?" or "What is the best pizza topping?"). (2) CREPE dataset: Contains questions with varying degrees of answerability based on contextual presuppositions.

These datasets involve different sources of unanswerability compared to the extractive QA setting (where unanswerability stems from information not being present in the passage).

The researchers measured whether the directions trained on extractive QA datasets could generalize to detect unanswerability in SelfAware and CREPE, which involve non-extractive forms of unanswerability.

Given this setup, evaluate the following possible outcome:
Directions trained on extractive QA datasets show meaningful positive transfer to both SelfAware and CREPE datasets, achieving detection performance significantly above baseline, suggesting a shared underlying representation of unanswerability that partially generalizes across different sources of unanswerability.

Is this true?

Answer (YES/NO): YES